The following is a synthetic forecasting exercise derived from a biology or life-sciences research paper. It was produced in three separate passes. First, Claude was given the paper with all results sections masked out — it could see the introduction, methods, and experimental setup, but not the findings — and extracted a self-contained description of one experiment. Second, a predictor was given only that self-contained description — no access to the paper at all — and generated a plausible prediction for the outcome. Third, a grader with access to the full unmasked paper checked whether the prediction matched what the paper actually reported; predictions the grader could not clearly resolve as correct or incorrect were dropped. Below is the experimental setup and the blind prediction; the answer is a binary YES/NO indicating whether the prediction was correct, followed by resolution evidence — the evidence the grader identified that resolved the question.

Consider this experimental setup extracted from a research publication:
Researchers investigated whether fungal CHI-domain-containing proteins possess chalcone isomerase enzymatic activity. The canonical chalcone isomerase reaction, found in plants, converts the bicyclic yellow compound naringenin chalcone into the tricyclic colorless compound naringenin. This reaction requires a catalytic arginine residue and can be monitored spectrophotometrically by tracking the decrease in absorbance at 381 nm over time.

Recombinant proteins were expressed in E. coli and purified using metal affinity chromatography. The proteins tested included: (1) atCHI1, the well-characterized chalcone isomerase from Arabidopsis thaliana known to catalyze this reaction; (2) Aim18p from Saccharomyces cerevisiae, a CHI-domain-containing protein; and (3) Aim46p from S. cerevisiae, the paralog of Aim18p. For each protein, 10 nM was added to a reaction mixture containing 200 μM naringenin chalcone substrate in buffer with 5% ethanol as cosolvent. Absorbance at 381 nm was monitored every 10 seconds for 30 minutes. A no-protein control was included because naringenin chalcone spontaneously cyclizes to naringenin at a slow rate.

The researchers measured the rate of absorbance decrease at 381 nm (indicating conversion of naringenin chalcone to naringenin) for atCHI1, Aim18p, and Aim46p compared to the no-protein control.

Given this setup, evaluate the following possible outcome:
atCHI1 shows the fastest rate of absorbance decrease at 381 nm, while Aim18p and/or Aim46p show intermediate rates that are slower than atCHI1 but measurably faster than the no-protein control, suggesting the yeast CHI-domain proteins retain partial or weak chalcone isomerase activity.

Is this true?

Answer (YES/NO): NO